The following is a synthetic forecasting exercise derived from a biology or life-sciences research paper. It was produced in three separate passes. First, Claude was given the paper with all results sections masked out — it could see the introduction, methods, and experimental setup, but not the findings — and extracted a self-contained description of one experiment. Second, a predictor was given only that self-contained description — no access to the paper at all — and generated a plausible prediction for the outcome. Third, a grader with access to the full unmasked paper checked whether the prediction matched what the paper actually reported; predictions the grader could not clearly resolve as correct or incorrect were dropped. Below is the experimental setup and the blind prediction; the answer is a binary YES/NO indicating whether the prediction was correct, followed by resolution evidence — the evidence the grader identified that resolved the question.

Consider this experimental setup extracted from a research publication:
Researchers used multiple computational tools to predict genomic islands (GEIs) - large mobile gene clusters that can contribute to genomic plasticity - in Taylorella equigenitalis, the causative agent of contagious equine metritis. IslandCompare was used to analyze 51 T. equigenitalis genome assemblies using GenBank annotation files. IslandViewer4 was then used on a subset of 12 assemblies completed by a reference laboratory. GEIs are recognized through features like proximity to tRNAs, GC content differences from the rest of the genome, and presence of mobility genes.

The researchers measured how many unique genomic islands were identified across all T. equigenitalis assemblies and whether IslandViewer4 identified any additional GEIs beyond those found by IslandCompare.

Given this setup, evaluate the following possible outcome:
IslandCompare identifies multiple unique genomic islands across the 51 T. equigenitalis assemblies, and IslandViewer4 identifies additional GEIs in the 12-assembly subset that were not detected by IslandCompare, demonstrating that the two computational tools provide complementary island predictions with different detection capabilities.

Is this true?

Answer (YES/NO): YES